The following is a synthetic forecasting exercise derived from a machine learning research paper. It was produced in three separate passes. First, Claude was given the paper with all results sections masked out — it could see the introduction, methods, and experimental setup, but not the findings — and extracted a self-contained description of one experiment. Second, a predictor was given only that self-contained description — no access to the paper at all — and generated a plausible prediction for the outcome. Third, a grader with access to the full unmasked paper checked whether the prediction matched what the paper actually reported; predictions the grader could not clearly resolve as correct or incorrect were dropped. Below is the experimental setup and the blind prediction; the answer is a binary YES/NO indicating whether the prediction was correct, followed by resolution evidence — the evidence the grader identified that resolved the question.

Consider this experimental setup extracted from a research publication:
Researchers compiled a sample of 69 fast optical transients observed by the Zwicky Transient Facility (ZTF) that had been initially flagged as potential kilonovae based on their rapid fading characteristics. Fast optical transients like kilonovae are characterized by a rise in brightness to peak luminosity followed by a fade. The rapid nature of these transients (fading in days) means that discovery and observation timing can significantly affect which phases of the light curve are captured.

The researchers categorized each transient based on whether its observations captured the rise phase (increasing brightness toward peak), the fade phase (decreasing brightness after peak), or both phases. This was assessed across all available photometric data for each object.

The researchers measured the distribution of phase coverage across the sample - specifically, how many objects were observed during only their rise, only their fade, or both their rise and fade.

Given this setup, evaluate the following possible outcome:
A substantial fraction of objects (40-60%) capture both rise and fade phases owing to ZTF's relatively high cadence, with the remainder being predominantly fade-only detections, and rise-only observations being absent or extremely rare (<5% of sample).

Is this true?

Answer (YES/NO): YES